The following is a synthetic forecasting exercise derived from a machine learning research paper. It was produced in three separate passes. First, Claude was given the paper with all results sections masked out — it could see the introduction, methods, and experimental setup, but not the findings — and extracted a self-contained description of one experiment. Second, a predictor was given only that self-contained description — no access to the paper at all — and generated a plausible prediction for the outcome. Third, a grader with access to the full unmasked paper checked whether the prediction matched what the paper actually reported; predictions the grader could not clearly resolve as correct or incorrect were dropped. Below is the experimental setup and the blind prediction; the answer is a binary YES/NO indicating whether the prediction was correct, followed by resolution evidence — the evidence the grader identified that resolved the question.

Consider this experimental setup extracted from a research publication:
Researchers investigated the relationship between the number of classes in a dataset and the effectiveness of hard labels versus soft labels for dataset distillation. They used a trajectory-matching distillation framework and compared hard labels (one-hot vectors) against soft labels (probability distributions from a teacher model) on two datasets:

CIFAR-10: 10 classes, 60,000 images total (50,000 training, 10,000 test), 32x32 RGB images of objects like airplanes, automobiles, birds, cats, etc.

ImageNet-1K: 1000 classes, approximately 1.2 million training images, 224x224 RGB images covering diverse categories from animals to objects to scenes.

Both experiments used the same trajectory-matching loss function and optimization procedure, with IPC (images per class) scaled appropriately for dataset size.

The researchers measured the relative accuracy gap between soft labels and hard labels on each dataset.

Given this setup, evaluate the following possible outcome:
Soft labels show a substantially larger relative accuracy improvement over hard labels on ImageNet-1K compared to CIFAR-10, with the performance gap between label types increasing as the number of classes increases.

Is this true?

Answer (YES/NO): YES